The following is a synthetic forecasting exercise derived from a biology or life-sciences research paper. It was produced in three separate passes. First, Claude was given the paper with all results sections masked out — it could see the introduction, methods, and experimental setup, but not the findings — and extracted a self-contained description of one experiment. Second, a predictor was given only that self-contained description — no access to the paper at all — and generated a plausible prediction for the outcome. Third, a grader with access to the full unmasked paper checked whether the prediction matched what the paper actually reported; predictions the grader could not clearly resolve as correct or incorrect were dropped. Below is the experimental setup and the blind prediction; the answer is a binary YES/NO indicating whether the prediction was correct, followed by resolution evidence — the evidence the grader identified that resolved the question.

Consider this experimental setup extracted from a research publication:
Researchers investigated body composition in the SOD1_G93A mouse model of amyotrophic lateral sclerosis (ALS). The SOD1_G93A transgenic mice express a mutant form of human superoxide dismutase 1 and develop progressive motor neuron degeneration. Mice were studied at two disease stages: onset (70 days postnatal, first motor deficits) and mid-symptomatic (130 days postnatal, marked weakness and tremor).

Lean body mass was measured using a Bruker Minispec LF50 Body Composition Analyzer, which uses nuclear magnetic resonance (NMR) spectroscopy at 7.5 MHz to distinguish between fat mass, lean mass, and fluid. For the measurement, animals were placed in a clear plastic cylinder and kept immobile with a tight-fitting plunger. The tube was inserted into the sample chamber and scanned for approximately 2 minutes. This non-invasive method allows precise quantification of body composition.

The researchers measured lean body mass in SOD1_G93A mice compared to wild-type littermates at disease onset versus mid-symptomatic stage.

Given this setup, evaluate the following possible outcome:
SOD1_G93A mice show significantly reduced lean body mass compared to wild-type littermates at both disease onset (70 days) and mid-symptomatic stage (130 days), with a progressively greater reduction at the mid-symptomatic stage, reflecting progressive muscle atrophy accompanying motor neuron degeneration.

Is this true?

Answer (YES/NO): NO